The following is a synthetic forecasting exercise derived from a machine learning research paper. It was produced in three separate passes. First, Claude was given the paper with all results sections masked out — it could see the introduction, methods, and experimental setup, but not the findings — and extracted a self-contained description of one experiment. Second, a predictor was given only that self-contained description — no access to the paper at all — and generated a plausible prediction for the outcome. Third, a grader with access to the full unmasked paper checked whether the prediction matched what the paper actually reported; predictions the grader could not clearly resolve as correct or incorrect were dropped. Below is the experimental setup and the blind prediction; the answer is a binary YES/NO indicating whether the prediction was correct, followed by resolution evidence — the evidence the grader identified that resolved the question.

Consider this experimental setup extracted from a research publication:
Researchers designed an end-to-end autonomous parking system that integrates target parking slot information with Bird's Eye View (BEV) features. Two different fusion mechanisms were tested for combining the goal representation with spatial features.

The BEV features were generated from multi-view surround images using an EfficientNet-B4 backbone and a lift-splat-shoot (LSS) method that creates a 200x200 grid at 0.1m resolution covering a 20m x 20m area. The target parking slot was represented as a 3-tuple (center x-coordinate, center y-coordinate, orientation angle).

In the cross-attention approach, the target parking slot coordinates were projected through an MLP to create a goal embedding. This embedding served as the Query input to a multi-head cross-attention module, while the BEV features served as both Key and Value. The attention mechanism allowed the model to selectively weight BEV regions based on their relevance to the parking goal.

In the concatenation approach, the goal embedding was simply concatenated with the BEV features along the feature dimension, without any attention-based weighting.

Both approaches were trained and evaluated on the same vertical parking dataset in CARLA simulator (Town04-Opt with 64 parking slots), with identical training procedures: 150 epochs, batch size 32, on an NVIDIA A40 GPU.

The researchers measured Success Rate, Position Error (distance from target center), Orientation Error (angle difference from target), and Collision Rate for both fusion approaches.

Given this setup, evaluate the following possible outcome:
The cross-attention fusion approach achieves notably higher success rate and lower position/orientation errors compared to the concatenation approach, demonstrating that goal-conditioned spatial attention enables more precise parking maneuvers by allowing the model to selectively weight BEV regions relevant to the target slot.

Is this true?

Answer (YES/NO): YES